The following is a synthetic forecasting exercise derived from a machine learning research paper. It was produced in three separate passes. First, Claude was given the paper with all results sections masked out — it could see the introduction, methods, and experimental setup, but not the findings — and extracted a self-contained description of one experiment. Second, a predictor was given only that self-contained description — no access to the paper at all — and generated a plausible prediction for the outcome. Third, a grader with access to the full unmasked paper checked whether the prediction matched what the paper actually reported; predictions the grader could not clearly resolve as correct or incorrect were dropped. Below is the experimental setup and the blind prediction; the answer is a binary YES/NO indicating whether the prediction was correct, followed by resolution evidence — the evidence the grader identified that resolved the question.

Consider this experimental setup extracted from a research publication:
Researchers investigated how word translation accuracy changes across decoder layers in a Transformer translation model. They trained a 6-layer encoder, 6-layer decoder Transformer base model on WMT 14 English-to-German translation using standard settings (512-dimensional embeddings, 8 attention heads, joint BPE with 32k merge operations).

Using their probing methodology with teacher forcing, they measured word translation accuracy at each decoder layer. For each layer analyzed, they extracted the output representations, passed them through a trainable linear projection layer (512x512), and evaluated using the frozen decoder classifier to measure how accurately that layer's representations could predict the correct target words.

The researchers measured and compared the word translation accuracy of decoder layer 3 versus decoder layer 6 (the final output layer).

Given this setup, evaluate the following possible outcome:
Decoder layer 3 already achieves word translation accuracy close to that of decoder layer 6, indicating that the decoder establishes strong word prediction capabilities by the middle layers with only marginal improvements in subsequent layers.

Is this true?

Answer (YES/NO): NO